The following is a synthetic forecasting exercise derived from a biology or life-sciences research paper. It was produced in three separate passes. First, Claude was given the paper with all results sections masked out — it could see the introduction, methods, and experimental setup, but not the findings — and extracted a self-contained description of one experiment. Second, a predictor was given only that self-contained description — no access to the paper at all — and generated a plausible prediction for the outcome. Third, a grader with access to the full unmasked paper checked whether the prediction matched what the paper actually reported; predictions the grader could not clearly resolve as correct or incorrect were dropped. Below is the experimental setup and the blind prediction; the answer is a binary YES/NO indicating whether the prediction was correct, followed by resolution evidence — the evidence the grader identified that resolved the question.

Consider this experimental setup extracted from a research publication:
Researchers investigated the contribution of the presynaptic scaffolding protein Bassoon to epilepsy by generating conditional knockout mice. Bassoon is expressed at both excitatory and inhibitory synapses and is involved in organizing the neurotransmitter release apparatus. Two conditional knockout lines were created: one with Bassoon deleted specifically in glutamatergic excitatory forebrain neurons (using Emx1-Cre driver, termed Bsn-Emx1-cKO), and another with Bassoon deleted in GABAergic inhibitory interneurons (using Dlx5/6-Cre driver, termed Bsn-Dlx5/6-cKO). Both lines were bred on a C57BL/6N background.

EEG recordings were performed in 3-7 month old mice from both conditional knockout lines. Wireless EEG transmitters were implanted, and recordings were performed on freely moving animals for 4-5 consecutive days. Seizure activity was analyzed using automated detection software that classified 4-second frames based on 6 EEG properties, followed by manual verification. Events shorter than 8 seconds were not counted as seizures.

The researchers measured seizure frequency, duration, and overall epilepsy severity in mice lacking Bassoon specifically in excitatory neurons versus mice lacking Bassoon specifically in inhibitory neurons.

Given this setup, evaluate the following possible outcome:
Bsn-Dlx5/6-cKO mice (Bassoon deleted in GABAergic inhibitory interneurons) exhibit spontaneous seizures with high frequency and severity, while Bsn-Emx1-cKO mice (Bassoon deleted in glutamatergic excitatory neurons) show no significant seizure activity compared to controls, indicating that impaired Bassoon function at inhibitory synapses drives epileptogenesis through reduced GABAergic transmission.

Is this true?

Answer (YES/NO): NO